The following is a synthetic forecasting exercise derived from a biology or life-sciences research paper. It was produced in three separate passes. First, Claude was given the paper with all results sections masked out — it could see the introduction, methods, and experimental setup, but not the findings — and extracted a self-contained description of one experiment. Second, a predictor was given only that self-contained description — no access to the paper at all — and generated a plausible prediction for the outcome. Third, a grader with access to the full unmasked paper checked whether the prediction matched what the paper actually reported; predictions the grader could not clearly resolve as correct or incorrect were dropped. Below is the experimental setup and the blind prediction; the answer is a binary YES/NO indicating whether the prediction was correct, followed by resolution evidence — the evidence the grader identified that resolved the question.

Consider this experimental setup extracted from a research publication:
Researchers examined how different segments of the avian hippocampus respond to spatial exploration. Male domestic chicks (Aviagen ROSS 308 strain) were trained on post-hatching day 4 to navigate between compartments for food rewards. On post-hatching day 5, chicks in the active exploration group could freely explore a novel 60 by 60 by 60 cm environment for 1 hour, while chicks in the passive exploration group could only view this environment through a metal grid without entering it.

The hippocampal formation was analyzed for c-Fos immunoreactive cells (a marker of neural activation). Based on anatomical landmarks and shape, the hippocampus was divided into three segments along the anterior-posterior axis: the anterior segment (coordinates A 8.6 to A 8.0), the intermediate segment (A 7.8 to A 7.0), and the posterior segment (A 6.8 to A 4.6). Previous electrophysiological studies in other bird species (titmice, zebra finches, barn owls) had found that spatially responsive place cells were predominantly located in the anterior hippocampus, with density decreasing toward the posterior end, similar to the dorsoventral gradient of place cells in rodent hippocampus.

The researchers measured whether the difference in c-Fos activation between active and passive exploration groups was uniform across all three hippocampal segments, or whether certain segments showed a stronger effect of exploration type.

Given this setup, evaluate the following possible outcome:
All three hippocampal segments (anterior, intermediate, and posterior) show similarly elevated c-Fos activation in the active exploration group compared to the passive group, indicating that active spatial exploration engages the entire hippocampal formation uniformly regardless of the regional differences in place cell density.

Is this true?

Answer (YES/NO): NO